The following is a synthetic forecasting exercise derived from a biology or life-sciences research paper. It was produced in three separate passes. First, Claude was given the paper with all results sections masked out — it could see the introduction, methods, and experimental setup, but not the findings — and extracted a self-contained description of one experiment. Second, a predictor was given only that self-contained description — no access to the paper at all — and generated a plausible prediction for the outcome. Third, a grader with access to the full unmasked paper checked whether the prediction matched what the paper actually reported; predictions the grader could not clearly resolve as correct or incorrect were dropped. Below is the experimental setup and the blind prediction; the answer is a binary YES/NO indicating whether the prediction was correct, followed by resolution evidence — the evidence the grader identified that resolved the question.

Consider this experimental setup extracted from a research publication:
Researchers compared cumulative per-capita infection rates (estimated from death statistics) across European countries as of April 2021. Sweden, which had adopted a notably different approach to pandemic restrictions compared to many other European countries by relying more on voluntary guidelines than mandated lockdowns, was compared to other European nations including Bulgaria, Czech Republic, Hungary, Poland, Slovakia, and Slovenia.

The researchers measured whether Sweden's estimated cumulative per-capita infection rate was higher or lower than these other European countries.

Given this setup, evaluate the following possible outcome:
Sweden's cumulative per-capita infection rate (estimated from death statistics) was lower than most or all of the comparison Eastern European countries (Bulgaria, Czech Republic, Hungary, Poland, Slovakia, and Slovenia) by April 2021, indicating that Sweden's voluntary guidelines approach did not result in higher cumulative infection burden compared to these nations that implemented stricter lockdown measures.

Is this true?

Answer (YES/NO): YES